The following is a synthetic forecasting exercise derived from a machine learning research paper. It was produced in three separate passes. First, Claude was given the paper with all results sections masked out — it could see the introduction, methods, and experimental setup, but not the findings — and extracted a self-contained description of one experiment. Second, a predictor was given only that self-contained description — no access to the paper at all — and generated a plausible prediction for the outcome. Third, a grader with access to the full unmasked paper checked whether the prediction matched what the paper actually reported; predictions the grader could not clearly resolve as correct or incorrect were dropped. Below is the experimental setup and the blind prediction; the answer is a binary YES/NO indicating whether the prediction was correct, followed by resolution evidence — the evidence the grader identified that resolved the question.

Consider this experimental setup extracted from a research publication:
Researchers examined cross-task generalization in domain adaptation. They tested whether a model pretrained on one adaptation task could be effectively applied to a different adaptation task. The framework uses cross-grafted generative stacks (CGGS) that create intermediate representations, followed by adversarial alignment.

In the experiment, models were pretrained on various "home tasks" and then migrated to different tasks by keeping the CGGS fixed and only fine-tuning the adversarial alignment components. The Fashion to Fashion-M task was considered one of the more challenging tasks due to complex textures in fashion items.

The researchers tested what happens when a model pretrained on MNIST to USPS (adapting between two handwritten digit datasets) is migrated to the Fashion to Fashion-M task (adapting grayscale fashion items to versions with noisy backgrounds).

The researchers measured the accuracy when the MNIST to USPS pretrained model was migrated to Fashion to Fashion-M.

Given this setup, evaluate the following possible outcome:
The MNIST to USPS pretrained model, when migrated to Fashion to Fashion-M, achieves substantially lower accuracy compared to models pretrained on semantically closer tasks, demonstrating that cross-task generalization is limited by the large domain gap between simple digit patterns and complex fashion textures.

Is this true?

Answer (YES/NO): NO